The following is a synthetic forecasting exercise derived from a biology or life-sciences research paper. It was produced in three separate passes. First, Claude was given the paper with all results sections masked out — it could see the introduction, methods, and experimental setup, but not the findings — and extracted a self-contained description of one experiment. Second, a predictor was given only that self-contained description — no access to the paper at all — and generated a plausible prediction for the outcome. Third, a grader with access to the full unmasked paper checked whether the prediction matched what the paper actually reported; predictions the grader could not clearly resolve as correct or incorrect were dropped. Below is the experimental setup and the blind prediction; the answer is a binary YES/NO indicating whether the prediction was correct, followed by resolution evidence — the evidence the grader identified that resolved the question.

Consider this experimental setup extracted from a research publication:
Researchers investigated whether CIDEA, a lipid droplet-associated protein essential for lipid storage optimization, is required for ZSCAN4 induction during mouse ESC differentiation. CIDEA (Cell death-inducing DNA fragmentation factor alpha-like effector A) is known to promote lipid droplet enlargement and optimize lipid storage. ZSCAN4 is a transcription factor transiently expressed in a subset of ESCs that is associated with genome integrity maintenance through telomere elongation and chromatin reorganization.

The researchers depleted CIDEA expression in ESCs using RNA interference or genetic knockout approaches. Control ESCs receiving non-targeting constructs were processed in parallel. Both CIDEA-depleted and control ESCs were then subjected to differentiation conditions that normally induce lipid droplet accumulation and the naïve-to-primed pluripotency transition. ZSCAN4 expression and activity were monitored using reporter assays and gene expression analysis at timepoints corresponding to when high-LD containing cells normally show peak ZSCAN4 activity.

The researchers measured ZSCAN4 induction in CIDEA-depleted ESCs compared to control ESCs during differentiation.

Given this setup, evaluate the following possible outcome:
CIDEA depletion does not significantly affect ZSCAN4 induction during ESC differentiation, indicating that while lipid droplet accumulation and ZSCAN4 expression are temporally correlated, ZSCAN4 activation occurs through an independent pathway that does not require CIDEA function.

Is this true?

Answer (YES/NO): NO